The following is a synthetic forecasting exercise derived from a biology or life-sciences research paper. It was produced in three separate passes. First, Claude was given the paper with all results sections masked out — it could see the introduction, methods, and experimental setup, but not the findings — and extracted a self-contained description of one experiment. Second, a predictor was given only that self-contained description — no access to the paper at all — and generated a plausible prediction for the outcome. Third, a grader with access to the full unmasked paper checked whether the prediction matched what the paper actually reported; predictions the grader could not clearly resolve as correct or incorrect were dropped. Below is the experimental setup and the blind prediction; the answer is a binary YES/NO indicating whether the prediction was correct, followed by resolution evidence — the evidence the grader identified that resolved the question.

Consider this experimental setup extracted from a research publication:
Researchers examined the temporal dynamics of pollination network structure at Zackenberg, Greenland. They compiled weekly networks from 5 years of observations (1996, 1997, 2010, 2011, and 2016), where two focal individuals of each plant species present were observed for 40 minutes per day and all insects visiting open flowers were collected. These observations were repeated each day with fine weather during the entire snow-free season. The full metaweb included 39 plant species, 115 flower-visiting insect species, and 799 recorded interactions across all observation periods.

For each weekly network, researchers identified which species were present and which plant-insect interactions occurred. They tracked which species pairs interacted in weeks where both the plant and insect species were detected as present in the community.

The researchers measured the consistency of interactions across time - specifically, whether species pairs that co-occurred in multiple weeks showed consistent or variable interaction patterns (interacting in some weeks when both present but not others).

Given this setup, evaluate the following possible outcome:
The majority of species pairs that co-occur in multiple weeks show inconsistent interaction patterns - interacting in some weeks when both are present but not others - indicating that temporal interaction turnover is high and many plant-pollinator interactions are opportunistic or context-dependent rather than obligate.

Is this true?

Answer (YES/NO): YES